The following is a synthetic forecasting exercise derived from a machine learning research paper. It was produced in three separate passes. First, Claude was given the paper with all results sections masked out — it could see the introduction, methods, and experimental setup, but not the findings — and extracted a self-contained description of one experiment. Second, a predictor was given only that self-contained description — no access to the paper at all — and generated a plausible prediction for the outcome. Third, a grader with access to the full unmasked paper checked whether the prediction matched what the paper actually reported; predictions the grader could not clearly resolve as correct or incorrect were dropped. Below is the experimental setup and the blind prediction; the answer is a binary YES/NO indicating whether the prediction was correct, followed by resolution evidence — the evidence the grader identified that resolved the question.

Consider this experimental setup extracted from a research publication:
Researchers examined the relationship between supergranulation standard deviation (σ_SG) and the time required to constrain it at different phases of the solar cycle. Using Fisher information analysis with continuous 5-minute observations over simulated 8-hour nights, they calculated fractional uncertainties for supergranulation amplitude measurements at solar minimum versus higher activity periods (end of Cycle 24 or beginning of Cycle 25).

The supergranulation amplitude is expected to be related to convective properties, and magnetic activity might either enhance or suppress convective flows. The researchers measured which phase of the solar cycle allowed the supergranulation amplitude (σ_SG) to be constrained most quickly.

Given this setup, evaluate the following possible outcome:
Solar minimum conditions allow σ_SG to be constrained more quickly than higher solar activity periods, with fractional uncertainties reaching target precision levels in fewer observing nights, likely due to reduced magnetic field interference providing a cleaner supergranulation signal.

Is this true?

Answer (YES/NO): YES